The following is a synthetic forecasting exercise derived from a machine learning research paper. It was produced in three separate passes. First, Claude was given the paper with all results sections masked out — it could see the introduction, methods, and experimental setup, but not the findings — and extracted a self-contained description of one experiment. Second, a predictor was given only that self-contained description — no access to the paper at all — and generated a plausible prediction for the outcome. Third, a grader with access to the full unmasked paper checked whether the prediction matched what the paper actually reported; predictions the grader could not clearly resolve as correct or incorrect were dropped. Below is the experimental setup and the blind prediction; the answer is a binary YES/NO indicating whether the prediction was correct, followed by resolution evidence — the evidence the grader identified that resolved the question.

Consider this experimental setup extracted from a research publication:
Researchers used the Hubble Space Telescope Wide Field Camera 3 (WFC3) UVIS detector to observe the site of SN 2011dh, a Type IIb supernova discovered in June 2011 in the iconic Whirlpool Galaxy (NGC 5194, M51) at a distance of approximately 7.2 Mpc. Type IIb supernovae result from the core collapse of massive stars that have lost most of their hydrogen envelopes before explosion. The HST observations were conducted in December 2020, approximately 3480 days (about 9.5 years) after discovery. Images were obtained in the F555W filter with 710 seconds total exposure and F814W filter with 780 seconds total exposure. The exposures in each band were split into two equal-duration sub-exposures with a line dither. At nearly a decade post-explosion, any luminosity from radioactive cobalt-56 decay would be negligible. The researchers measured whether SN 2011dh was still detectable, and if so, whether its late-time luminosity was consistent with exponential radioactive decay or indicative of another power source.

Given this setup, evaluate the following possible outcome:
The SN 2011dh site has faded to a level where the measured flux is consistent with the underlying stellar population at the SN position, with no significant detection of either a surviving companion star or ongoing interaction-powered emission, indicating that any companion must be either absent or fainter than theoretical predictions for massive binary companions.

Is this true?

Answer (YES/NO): NO